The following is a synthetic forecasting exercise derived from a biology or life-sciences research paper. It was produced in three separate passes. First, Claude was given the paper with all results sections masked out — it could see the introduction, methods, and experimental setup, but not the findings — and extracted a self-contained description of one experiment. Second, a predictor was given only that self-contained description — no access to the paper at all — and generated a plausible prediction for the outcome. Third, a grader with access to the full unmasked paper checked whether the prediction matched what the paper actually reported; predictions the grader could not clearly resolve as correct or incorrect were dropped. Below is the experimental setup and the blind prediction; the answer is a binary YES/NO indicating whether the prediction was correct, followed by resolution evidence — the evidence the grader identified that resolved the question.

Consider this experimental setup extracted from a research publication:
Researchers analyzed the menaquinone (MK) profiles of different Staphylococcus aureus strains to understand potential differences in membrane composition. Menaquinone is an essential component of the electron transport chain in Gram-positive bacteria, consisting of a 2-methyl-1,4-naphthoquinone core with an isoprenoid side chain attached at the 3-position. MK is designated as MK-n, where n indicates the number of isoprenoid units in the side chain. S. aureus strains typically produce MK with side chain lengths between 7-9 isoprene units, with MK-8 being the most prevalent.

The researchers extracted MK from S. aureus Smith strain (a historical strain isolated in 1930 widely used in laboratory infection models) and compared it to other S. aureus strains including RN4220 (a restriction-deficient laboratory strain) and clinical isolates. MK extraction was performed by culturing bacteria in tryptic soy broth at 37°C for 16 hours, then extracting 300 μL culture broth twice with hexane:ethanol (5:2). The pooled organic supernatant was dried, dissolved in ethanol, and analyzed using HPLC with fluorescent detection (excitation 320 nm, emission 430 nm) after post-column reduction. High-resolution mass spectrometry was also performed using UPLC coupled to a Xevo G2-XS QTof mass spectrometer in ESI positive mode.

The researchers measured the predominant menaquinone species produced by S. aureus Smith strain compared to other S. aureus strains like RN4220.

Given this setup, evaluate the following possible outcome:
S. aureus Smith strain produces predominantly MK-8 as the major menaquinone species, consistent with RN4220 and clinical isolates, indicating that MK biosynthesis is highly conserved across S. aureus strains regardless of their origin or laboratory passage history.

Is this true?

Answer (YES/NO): NO